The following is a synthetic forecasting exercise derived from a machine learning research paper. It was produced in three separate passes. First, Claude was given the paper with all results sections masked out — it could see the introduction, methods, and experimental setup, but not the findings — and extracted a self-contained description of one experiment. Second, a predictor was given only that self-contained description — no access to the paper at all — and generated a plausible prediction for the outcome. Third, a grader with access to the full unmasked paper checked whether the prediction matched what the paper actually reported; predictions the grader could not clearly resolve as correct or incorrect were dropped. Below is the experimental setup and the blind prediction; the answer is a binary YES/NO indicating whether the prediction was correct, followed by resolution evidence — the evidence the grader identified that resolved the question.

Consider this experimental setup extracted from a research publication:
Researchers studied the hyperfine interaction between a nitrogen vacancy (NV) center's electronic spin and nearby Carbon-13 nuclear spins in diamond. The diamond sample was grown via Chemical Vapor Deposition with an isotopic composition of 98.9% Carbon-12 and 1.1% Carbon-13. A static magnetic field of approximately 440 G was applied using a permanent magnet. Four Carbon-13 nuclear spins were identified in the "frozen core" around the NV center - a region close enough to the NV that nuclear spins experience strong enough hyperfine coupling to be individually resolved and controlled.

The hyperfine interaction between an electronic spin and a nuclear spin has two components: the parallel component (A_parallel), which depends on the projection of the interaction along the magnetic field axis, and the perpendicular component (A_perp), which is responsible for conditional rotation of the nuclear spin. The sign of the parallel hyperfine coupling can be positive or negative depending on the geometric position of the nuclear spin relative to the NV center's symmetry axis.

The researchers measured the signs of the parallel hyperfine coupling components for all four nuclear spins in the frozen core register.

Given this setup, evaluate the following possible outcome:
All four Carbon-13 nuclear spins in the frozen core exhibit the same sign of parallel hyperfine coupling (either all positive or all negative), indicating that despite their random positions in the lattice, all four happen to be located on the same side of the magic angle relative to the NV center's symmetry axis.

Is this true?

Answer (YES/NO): NO